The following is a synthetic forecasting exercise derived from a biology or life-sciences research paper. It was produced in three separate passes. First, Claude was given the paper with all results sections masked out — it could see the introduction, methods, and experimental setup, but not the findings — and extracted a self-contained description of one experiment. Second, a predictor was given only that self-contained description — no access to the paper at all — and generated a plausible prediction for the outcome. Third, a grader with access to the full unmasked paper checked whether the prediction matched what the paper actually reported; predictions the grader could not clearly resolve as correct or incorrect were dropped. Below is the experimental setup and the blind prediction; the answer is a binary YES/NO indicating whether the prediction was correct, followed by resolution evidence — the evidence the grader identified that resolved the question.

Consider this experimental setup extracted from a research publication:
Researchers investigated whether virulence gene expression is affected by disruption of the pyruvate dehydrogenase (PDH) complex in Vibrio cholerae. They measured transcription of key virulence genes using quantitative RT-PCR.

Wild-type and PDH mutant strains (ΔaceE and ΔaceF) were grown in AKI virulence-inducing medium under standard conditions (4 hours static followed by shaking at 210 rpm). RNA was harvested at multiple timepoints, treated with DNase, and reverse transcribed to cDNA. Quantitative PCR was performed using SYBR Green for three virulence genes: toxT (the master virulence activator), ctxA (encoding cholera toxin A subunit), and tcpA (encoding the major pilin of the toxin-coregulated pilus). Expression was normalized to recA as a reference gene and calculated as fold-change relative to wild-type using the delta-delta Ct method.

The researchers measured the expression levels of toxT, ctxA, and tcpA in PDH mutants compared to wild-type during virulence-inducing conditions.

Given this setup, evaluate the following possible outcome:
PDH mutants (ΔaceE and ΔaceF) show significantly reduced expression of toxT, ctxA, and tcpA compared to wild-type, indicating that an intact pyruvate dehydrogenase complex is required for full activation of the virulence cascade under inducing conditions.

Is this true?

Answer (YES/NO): NO